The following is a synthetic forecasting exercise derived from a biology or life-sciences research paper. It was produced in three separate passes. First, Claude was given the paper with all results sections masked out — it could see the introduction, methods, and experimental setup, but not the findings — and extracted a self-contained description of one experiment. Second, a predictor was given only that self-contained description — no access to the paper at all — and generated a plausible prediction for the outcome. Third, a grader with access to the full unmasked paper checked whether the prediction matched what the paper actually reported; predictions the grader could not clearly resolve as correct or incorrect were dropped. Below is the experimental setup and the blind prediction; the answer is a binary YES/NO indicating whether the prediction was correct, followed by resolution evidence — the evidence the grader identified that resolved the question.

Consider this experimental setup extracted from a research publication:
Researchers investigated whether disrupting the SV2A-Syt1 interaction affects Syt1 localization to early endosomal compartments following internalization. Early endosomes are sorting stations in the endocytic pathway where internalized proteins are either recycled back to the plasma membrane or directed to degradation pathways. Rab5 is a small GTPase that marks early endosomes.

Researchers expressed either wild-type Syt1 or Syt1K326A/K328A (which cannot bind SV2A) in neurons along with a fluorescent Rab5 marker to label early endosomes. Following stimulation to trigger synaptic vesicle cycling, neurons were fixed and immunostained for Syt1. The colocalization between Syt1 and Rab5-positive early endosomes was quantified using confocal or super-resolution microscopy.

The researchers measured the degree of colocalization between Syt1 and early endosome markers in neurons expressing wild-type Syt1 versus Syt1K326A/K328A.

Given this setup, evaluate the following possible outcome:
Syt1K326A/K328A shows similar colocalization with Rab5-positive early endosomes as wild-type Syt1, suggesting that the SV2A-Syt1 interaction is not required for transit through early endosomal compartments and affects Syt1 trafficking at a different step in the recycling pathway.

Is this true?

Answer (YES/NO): NO